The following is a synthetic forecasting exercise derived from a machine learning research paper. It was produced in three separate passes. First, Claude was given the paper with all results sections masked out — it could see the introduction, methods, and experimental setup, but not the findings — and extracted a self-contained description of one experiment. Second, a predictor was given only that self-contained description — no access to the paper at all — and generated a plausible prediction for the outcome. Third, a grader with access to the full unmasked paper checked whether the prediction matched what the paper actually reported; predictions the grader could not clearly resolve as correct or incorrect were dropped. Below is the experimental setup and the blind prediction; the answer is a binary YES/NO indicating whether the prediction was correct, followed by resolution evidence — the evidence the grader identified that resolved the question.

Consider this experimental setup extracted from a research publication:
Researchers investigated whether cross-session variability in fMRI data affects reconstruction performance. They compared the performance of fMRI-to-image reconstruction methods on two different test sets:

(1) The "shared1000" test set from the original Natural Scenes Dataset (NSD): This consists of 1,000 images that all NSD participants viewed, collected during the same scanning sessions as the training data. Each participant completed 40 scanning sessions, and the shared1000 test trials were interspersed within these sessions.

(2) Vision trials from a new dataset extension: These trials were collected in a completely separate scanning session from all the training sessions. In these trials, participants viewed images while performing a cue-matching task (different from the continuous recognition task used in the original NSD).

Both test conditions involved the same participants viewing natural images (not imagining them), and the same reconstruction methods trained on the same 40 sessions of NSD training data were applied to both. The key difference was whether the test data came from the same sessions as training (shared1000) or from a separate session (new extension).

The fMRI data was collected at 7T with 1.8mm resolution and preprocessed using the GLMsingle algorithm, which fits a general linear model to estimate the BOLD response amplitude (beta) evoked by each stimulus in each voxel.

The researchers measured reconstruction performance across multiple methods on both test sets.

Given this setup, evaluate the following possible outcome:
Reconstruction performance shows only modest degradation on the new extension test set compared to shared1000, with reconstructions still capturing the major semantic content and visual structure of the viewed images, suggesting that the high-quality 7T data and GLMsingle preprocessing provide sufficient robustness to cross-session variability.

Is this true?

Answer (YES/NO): NO